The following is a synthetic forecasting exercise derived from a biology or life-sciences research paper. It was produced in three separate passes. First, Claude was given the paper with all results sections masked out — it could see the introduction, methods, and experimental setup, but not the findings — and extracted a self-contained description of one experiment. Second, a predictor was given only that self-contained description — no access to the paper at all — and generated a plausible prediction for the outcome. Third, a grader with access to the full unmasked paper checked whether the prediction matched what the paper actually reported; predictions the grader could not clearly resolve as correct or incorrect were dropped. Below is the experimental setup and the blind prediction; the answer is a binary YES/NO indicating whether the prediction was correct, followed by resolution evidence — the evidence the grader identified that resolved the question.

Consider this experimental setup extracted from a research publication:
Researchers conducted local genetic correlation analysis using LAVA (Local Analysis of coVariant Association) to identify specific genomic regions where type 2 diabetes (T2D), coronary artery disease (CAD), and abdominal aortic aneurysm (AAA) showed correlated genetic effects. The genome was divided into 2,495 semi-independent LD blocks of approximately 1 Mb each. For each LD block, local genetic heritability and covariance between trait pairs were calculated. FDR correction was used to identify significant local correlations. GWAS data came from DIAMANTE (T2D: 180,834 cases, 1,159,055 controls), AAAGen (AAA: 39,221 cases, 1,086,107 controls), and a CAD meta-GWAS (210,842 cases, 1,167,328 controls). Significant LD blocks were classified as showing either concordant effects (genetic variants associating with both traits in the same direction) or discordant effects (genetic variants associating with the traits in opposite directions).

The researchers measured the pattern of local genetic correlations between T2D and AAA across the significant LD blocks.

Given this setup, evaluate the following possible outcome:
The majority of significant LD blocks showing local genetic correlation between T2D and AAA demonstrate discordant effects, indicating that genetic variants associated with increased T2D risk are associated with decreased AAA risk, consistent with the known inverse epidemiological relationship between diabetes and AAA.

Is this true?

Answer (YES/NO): NO